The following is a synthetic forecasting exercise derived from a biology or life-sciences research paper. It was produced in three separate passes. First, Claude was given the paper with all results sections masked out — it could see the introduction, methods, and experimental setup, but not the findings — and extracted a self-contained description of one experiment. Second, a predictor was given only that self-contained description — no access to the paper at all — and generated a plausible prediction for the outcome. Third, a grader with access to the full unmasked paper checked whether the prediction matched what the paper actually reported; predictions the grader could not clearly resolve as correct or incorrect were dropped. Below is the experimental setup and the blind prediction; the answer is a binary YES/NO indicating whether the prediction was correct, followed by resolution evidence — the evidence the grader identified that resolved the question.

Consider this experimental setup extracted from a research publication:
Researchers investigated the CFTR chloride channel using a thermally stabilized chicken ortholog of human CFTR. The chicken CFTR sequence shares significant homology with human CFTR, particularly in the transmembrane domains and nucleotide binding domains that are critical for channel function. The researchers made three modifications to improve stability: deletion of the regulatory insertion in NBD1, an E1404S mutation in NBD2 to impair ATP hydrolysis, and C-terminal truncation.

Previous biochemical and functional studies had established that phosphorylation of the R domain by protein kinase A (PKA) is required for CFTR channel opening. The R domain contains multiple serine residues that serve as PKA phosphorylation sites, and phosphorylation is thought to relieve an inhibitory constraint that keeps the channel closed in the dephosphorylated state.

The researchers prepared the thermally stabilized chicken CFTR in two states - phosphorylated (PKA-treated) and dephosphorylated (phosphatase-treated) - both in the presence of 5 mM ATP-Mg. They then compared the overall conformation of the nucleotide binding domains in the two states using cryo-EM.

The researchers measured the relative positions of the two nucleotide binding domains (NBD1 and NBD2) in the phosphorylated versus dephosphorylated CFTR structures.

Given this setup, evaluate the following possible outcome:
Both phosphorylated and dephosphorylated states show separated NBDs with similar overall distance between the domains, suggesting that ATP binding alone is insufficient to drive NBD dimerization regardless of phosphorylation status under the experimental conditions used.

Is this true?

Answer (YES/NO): YES